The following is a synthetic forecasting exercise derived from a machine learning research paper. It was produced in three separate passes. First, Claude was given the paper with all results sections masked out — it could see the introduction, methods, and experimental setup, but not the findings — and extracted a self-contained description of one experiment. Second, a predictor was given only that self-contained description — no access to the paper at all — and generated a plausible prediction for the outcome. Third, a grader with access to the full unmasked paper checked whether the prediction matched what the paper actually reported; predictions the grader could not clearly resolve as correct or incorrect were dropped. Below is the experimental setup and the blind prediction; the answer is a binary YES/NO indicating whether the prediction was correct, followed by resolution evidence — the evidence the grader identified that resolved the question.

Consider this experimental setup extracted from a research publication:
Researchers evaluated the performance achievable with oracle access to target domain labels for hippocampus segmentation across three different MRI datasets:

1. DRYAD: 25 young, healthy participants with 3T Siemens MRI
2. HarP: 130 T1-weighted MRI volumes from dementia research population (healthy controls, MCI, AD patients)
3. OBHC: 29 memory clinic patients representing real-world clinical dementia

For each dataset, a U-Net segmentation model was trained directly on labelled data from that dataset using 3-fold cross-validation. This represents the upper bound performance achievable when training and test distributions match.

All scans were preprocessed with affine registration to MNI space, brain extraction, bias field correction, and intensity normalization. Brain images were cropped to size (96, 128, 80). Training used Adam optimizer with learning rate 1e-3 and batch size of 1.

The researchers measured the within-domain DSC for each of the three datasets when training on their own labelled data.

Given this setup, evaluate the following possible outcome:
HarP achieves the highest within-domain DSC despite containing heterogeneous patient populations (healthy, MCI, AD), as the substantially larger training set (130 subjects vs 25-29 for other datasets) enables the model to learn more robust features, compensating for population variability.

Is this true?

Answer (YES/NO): NO